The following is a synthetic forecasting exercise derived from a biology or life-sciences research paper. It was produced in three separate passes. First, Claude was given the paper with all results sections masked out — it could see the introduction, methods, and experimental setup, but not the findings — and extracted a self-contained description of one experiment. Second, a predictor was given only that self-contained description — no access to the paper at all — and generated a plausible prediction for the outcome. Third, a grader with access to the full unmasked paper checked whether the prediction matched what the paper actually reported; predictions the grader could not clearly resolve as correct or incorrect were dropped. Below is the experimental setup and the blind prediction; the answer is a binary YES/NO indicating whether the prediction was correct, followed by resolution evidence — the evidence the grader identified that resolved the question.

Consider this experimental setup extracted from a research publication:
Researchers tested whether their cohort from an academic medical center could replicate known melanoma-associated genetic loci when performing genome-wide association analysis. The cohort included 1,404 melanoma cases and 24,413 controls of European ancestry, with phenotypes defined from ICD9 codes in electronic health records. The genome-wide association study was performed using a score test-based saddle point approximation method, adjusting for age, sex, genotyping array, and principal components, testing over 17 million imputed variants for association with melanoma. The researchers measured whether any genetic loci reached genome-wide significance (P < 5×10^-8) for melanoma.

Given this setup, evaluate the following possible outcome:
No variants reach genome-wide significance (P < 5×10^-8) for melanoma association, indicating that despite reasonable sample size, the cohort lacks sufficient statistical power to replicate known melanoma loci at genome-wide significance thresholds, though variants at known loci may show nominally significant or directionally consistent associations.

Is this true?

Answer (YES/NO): NO